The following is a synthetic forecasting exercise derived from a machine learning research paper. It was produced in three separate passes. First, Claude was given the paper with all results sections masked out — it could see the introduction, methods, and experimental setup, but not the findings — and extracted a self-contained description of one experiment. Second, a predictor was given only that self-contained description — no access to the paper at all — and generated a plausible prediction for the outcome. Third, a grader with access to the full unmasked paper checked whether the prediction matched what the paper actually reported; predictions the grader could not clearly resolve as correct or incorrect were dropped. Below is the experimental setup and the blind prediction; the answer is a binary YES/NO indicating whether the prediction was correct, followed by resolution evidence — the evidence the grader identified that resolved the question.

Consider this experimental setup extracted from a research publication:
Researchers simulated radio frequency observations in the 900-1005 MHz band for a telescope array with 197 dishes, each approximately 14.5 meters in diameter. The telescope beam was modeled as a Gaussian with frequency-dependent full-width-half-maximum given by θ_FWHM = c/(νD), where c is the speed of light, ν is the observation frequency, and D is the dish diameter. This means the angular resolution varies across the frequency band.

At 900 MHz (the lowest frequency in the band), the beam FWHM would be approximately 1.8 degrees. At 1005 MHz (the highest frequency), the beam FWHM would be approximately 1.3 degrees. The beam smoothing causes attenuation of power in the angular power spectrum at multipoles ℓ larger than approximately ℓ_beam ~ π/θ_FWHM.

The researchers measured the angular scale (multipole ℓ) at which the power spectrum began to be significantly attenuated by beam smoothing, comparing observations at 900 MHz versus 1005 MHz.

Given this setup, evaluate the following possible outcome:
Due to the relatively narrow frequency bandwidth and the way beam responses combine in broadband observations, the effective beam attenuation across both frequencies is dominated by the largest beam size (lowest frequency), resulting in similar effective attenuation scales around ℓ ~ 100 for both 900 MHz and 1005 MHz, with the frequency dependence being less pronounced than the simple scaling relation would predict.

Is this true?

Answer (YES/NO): NO